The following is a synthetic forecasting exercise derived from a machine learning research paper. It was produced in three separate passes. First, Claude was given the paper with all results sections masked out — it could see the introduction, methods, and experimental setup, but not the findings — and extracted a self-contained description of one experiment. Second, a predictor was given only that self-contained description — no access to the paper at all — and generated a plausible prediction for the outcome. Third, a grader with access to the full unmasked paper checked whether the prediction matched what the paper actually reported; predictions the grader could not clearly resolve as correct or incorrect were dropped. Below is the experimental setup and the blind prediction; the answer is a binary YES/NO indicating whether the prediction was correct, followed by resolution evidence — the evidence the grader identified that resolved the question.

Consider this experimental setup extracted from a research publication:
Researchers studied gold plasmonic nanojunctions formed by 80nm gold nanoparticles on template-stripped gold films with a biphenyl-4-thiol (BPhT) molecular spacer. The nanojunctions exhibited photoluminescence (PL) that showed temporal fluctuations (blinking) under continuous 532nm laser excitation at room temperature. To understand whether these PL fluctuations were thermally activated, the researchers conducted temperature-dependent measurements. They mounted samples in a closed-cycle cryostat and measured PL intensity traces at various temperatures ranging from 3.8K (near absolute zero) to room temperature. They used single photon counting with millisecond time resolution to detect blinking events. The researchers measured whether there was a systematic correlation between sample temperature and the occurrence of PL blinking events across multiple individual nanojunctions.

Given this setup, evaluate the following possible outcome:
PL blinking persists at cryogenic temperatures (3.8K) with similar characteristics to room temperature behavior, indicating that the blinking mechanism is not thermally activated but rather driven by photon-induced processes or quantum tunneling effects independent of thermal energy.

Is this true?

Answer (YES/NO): NO